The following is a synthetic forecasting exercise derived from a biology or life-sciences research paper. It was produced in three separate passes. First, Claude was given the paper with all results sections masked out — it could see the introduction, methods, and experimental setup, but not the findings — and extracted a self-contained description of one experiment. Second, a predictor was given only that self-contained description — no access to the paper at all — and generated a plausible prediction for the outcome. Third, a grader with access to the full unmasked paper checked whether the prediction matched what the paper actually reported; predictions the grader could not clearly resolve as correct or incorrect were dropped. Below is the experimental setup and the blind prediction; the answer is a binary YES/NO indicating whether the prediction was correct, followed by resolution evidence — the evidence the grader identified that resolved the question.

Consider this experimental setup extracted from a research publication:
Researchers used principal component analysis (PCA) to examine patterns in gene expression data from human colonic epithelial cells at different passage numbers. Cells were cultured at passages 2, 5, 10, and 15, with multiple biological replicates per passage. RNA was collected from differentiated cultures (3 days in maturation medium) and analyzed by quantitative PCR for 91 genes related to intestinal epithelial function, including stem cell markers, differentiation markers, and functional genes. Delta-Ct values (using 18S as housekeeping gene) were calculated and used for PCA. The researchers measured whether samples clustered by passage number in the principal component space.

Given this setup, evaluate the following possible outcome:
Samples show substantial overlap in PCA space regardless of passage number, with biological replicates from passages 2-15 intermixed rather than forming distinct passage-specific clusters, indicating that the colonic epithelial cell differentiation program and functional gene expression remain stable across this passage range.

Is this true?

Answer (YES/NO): NO